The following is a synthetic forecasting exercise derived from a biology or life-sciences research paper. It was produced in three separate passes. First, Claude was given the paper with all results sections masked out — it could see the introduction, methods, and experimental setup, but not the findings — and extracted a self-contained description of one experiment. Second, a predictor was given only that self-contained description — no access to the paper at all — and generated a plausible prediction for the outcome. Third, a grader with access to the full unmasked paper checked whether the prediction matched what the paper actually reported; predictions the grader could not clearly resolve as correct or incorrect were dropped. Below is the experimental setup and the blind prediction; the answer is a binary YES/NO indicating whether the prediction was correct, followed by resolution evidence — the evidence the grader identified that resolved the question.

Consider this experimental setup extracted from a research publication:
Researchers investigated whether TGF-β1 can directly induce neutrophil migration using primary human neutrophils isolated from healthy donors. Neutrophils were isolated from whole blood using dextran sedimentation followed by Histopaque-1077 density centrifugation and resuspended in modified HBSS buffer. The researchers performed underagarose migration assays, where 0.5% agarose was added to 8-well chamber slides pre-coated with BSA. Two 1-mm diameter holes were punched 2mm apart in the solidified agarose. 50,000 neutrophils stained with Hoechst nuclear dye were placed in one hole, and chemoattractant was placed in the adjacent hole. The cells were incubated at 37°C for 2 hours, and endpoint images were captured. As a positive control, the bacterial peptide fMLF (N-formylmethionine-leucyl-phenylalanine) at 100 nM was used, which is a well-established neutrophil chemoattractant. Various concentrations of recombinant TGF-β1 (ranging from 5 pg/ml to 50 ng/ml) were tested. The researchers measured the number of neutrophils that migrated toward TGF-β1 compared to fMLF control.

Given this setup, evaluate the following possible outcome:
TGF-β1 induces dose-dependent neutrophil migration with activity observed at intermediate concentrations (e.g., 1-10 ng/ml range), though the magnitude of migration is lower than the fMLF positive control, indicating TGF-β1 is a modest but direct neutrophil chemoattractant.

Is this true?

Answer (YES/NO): NO